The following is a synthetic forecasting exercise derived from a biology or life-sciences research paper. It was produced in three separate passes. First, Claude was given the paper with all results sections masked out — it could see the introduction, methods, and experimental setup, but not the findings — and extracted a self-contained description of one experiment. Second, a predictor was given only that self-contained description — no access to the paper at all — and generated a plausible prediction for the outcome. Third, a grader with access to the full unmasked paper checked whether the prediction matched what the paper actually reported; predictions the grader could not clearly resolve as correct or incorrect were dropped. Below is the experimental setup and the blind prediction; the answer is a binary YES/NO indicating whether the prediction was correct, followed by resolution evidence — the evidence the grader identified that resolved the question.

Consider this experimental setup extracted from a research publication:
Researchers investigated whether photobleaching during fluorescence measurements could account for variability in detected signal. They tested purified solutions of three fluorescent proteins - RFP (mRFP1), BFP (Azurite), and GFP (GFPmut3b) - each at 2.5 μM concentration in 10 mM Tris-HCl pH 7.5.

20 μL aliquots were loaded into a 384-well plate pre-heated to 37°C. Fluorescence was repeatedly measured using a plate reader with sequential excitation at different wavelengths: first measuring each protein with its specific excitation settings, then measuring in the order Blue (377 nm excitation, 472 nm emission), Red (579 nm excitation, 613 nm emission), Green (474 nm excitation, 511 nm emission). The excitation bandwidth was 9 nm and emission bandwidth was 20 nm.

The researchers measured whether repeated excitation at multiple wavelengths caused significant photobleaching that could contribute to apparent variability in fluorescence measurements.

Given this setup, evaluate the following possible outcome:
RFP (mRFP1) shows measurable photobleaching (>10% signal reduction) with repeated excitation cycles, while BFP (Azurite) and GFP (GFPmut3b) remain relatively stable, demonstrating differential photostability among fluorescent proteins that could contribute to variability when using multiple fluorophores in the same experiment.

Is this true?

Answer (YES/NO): NO